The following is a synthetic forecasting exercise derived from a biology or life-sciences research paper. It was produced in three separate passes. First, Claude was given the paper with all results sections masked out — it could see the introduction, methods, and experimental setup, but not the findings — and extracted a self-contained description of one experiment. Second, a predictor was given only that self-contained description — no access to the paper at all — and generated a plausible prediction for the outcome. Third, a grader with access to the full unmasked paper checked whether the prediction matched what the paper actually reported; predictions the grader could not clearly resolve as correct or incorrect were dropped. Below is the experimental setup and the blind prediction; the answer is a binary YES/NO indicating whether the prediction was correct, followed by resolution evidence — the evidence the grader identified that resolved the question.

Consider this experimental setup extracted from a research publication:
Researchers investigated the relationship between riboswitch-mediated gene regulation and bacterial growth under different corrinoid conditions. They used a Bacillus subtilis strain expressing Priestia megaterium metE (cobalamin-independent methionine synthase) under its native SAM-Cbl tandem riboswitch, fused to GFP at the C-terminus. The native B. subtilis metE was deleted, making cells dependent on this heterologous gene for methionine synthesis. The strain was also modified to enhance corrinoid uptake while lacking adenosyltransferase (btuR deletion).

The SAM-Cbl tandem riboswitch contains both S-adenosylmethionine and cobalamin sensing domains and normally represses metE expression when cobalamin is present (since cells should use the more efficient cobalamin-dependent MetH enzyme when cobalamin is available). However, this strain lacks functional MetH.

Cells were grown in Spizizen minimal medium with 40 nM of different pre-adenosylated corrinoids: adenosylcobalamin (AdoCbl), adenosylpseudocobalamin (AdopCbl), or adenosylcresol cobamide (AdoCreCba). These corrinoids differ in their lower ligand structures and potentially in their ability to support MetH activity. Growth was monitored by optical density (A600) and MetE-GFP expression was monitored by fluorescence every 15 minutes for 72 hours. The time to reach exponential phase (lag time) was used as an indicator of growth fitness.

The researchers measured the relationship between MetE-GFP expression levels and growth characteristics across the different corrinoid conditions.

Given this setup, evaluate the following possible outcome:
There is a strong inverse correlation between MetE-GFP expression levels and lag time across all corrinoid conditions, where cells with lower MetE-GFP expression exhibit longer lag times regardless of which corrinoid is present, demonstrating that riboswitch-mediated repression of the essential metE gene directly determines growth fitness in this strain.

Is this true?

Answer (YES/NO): NO